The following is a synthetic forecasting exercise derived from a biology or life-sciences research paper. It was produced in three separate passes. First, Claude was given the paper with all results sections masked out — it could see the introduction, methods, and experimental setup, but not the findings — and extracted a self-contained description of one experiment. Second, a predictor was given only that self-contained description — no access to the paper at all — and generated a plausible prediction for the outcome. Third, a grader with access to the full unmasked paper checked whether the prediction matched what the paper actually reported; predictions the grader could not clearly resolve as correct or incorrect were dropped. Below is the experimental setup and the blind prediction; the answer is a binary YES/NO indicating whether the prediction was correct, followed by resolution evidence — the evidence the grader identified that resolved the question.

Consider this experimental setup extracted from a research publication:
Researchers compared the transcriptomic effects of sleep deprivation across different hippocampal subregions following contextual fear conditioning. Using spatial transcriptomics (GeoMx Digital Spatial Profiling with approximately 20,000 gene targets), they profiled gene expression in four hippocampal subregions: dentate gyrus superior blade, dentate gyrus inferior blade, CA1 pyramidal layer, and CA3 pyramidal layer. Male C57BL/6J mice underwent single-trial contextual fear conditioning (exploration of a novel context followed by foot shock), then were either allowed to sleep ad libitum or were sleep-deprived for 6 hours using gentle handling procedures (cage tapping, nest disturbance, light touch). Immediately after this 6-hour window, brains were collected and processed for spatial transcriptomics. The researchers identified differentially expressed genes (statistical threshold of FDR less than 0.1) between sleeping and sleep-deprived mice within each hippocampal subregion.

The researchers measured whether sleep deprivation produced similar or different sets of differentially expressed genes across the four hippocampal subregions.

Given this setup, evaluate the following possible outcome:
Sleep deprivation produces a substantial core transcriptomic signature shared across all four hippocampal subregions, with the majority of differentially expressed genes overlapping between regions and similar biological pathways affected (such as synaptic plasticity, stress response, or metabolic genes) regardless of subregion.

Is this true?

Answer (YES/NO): NO